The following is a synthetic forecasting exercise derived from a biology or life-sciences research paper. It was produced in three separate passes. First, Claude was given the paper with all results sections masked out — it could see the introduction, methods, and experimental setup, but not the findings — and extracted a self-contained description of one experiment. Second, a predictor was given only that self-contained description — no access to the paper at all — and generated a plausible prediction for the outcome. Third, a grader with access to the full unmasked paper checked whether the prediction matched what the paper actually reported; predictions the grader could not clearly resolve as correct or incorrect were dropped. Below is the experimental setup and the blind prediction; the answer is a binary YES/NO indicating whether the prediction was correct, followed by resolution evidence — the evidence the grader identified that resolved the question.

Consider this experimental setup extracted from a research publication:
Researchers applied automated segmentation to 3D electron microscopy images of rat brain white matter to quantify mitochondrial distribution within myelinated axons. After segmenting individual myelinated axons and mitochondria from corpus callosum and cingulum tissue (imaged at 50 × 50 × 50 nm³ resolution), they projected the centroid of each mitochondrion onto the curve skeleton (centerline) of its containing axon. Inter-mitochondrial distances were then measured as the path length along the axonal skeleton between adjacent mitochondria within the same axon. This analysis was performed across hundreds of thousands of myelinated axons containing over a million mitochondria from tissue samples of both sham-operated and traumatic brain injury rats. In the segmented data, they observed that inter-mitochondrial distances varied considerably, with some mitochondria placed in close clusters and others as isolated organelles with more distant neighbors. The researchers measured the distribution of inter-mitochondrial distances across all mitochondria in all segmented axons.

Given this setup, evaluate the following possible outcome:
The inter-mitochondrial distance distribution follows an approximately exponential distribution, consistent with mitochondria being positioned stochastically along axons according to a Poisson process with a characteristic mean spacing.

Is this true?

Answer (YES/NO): NO